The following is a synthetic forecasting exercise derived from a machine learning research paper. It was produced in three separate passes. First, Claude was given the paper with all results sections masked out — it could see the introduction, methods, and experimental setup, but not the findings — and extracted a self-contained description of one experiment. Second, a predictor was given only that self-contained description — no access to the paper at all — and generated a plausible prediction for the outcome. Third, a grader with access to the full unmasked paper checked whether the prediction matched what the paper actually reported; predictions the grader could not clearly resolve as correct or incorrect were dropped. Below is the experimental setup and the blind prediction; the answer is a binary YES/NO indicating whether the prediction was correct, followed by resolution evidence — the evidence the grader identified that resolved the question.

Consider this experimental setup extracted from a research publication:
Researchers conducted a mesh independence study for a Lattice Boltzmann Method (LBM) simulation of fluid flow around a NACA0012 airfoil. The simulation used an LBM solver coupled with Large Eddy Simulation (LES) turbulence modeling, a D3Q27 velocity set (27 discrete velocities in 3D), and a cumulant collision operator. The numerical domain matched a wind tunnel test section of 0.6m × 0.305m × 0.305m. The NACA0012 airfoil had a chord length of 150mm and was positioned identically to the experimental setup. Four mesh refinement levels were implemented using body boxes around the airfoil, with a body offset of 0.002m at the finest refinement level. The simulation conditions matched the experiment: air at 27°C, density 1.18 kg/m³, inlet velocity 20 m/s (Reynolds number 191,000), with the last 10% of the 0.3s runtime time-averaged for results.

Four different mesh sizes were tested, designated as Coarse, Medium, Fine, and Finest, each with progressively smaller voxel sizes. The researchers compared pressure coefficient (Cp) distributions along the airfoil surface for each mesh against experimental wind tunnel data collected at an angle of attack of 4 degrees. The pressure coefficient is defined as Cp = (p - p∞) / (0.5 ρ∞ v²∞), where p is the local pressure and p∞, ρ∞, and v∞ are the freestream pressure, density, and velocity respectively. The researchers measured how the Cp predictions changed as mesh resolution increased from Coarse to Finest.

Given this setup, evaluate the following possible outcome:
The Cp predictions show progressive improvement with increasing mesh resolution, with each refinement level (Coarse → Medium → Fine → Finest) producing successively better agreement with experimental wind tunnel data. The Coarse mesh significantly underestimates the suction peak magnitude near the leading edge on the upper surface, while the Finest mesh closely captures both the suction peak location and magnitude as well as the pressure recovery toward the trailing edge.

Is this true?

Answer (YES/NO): NO